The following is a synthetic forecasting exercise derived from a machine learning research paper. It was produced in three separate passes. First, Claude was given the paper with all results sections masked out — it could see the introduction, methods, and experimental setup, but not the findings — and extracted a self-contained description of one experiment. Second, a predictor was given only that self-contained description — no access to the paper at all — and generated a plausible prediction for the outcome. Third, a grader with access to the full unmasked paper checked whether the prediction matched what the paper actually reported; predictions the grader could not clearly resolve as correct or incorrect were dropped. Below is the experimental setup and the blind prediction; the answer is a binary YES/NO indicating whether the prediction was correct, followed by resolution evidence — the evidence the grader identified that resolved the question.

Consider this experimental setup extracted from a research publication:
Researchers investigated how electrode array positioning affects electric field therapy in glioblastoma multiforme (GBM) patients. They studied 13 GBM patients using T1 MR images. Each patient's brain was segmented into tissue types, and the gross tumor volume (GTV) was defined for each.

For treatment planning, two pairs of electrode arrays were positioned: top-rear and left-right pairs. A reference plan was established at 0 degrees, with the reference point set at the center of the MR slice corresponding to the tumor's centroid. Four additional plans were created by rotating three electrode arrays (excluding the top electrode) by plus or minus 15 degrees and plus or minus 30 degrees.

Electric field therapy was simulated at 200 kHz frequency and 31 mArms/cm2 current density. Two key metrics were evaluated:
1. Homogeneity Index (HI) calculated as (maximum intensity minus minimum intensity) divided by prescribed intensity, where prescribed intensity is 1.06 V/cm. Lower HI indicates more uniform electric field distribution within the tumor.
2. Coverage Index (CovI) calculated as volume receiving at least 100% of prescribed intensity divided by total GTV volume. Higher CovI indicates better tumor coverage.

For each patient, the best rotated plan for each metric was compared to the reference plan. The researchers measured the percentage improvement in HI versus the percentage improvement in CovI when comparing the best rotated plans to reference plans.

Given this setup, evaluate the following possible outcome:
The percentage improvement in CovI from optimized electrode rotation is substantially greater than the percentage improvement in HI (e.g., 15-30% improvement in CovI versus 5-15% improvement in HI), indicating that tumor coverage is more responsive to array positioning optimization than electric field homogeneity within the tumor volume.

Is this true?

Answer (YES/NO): NO